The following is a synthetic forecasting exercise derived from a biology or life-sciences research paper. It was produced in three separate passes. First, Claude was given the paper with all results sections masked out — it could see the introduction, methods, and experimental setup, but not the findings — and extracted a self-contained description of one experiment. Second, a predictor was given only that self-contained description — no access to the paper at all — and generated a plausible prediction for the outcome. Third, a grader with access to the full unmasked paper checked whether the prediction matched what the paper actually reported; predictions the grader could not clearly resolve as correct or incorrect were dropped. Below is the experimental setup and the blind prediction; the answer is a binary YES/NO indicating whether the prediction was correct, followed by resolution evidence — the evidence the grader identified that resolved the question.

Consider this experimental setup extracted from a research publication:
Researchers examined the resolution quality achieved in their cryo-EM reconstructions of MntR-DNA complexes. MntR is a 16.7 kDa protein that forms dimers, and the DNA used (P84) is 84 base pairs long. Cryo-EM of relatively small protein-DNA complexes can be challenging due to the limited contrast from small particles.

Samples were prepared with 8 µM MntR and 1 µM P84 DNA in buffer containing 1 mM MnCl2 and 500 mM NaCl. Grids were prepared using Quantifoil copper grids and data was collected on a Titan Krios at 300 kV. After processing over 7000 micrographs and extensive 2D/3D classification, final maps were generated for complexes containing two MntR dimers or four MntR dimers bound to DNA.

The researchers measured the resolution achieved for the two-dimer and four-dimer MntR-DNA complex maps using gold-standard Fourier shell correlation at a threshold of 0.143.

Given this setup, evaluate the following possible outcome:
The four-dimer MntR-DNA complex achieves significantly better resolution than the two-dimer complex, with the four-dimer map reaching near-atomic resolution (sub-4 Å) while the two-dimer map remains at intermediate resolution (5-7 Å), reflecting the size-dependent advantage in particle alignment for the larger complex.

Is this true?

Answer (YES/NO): NO